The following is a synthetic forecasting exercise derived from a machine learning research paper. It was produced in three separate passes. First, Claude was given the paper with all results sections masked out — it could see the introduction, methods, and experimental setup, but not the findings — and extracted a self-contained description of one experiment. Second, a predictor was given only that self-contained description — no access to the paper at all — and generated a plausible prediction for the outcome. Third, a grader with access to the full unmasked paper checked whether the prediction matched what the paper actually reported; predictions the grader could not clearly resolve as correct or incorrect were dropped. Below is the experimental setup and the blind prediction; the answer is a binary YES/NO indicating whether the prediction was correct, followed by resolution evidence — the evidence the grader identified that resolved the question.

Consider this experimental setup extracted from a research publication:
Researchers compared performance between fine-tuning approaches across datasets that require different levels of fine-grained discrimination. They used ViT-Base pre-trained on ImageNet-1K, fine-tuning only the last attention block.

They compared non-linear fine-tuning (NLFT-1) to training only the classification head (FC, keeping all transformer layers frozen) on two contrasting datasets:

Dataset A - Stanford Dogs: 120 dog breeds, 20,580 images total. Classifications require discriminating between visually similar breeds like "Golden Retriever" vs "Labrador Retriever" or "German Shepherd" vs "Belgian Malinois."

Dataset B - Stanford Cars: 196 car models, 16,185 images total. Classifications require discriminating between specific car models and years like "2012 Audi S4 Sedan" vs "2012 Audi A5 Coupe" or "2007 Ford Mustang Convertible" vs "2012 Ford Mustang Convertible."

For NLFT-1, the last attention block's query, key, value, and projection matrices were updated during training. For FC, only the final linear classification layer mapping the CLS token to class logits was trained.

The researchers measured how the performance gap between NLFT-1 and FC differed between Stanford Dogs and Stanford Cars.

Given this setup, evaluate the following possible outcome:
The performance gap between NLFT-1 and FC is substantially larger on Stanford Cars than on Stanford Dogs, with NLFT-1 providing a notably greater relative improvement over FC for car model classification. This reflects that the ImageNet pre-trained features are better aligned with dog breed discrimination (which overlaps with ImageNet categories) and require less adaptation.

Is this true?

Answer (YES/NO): YES